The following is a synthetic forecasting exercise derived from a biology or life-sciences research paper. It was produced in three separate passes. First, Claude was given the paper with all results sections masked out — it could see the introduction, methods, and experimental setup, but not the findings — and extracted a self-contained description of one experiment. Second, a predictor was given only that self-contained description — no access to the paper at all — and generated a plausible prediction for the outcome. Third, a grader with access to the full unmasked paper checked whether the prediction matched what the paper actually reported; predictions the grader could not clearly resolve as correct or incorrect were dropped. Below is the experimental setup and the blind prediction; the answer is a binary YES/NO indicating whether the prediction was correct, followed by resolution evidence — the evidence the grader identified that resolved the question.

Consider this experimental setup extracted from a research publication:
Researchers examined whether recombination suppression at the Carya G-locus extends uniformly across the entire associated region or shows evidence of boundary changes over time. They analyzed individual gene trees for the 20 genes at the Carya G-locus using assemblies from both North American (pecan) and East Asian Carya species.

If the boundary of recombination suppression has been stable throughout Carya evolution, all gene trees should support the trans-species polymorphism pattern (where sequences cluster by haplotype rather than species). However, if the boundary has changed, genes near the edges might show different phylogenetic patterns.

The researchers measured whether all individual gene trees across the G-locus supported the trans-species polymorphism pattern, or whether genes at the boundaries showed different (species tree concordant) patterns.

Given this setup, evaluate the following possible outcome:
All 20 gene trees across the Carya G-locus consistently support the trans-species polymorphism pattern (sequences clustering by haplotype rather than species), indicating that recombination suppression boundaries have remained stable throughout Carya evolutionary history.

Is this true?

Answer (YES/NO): NO